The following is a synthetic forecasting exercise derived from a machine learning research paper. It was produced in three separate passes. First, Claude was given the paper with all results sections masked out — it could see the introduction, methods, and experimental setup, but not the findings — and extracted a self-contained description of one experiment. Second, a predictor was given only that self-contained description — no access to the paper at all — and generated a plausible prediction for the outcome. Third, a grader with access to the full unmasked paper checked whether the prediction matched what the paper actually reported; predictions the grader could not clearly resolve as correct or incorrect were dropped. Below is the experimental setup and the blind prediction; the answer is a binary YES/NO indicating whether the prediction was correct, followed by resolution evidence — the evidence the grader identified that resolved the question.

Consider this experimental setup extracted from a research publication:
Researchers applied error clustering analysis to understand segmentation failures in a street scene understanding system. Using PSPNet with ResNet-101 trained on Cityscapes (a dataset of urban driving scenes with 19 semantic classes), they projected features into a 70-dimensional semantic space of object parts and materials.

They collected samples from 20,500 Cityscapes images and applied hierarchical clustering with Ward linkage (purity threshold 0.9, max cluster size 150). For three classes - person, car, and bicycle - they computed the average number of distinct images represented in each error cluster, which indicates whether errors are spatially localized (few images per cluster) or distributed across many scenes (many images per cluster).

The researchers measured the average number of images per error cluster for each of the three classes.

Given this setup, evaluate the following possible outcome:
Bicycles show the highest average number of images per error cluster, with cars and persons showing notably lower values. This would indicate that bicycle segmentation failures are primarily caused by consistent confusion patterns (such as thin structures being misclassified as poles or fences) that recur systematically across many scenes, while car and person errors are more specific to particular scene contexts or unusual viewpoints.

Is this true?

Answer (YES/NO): NO